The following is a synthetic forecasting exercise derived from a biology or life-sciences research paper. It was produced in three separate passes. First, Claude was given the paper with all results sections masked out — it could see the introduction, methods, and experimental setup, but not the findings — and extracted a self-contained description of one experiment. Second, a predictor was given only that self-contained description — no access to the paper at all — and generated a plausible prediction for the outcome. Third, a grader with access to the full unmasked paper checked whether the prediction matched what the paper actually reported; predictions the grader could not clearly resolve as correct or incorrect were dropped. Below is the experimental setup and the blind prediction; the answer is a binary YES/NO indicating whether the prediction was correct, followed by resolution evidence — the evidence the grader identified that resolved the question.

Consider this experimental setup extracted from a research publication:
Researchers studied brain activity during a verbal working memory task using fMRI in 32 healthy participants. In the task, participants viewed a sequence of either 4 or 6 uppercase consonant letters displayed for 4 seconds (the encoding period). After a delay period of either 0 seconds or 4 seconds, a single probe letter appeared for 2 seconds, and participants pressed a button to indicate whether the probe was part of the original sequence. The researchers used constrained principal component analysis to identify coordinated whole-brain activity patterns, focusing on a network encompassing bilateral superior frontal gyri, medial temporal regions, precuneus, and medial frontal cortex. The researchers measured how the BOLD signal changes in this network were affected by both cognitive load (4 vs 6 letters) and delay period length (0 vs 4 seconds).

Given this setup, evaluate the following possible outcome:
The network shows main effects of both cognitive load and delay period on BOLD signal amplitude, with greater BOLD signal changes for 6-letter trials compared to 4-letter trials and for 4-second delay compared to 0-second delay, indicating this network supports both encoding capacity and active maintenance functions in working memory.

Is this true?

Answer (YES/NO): NO